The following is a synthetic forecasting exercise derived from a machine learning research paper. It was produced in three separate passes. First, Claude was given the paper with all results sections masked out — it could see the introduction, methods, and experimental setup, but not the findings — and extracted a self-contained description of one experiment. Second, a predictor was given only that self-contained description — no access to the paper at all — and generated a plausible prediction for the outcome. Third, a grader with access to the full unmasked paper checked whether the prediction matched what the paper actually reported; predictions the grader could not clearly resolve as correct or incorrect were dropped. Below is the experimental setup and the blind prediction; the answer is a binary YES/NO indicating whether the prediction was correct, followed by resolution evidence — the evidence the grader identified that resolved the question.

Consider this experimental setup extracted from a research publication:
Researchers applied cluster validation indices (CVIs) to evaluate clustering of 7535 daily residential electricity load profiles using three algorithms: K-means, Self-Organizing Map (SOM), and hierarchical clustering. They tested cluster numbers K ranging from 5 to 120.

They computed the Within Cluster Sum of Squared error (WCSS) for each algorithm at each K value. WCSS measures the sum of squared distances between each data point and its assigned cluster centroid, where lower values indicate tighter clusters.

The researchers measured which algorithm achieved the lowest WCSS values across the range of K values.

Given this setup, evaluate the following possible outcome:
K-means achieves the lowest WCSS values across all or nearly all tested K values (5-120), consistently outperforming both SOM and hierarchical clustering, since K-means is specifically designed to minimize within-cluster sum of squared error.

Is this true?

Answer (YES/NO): NO